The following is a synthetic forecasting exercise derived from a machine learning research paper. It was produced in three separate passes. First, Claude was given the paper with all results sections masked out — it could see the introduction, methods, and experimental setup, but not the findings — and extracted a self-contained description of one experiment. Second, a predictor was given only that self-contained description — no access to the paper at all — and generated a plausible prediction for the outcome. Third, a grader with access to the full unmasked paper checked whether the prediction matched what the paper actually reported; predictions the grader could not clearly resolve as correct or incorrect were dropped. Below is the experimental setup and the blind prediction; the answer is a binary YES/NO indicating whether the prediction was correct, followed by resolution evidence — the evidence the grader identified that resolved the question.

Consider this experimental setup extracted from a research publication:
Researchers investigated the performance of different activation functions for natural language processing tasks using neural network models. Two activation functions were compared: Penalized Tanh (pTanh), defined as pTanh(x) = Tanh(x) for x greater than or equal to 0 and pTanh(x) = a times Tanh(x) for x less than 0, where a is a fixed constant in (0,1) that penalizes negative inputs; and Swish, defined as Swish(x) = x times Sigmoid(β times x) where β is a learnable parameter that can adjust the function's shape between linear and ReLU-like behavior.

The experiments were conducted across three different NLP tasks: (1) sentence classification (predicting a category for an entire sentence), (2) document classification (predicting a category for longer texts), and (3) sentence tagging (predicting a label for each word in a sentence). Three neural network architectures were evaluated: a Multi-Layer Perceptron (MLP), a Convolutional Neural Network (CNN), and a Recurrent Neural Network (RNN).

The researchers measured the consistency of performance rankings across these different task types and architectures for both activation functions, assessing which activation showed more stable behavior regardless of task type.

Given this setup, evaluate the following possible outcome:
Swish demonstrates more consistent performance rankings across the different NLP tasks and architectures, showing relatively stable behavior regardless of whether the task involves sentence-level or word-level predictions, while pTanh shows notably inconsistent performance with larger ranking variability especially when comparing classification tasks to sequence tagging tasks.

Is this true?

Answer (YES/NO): NO